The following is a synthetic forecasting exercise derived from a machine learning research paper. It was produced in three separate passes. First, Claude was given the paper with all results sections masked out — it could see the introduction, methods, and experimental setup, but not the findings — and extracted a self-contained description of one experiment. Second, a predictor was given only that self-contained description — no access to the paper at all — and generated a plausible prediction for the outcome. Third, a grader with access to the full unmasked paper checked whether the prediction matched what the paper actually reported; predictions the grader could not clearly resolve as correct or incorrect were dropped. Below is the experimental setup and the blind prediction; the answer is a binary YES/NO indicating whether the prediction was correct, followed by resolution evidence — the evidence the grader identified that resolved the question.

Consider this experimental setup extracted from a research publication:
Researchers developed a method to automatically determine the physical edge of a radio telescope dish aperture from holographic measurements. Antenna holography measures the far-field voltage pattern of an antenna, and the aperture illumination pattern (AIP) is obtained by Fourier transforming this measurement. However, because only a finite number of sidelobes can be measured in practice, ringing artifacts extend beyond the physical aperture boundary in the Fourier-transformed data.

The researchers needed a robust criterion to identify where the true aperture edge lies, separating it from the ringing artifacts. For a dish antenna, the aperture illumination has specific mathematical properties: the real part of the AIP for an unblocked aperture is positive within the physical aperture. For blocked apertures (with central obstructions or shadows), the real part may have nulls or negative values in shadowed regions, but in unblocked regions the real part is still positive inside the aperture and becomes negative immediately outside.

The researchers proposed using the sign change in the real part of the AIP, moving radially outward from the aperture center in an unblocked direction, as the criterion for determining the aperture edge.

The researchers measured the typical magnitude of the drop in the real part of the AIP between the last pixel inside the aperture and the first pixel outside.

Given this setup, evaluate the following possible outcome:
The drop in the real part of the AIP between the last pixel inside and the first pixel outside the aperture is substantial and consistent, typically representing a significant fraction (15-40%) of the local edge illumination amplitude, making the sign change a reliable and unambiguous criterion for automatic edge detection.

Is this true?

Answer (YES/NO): NO